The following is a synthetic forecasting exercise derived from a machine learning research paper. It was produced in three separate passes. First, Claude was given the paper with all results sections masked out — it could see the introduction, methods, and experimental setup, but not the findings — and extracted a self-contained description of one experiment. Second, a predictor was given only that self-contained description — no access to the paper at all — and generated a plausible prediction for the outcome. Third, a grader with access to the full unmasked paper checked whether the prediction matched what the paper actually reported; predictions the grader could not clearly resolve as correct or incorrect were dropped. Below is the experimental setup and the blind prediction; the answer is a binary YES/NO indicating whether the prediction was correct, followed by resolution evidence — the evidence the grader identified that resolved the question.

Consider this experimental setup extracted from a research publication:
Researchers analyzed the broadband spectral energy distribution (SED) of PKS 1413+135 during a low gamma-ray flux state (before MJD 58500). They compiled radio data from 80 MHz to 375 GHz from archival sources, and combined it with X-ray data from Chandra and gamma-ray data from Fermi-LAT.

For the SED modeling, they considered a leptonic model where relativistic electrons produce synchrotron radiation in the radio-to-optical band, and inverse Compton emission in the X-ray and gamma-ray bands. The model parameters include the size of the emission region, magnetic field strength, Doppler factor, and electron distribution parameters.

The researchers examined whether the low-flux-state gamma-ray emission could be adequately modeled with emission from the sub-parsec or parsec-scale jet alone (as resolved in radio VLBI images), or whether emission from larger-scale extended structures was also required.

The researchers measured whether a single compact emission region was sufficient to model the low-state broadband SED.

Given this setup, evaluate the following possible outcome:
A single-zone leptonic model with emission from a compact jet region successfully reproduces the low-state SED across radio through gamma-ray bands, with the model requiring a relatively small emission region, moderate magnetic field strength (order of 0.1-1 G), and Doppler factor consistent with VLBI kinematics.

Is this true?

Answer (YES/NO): NO